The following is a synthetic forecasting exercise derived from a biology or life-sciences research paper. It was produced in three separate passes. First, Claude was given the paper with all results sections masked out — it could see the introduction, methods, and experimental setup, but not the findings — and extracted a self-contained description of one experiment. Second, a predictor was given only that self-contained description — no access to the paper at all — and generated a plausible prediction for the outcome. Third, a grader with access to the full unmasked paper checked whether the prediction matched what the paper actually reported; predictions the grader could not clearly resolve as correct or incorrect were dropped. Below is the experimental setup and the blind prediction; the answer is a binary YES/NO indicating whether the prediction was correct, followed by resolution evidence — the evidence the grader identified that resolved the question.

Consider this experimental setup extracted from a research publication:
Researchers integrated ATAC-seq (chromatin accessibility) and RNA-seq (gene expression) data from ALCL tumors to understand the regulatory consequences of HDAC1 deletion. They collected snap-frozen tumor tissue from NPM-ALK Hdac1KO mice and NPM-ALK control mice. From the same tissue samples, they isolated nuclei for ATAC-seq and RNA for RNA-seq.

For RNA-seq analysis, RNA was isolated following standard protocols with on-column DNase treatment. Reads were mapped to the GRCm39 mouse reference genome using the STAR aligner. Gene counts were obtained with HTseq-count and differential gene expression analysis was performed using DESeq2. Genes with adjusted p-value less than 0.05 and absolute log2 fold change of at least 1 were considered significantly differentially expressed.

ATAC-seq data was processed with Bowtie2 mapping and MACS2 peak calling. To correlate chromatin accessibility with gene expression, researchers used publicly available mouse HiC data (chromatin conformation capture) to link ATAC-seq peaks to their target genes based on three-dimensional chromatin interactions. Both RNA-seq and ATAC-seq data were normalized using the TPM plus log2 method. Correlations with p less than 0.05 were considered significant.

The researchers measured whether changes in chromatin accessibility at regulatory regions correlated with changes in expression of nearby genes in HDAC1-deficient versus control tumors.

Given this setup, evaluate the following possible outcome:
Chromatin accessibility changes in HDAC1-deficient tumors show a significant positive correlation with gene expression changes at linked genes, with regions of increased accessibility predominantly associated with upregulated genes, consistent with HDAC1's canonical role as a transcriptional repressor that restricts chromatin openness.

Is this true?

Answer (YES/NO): YES